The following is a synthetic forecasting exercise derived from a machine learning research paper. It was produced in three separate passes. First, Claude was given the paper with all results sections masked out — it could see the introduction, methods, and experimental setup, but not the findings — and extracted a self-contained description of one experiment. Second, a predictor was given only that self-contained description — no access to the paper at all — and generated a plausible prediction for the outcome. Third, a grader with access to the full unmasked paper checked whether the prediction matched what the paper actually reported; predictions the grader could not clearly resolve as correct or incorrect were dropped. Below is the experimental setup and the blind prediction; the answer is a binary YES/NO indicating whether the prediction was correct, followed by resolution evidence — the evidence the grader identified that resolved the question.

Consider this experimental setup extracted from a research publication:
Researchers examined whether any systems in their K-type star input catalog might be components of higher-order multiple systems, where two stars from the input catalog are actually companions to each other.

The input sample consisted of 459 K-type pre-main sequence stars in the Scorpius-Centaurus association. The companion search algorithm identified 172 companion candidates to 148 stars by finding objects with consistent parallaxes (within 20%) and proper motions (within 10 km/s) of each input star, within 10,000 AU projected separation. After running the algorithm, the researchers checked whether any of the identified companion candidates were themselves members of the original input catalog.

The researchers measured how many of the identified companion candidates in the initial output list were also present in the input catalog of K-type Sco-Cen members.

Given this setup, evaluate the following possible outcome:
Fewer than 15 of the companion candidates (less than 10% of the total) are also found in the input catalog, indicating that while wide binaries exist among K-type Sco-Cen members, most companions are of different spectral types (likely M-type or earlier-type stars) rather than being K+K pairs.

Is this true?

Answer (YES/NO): YES